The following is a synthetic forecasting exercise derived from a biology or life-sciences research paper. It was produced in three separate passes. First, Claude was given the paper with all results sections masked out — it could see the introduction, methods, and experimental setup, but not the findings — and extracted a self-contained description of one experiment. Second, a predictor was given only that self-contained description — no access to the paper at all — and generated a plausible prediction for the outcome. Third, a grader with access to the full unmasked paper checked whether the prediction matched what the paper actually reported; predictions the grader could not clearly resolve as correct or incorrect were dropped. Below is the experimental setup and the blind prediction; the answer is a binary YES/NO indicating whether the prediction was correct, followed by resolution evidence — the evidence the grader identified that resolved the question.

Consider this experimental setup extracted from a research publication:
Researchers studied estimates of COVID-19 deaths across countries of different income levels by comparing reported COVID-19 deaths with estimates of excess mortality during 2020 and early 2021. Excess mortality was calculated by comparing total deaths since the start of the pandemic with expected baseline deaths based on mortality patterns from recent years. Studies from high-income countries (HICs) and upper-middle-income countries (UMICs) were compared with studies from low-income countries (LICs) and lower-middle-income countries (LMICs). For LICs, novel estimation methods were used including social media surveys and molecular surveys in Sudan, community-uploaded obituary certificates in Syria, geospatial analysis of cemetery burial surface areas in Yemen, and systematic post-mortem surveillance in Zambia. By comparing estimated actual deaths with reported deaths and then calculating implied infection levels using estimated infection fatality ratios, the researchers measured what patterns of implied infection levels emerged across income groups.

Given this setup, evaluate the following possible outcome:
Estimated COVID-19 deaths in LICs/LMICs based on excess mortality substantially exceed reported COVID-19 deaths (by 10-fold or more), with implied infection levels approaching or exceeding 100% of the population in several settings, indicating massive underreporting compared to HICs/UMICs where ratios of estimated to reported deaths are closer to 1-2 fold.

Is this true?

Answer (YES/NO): NO